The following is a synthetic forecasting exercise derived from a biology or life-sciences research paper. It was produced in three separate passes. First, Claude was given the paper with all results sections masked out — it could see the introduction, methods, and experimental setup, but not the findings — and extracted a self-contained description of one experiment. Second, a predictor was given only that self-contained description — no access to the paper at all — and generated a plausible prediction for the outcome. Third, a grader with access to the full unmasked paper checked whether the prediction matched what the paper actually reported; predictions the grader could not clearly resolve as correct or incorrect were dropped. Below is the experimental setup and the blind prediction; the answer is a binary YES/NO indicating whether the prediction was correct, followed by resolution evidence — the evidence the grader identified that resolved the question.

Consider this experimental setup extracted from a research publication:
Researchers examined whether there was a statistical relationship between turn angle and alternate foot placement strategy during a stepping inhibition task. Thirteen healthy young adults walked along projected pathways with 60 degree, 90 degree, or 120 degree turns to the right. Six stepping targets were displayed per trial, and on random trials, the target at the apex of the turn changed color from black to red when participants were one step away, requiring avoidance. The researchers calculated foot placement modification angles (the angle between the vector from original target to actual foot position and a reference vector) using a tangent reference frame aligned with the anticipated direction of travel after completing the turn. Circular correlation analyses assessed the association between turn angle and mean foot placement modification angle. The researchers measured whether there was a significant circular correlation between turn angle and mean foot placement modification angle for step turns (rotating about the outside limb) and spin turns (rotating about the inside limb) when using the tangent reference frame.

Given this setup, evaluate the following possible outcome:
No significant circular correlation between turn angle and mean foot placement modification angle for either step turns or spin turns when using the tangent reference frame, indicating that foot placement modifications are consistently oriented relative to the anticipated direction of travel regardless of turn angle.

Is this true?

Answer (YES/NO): NO